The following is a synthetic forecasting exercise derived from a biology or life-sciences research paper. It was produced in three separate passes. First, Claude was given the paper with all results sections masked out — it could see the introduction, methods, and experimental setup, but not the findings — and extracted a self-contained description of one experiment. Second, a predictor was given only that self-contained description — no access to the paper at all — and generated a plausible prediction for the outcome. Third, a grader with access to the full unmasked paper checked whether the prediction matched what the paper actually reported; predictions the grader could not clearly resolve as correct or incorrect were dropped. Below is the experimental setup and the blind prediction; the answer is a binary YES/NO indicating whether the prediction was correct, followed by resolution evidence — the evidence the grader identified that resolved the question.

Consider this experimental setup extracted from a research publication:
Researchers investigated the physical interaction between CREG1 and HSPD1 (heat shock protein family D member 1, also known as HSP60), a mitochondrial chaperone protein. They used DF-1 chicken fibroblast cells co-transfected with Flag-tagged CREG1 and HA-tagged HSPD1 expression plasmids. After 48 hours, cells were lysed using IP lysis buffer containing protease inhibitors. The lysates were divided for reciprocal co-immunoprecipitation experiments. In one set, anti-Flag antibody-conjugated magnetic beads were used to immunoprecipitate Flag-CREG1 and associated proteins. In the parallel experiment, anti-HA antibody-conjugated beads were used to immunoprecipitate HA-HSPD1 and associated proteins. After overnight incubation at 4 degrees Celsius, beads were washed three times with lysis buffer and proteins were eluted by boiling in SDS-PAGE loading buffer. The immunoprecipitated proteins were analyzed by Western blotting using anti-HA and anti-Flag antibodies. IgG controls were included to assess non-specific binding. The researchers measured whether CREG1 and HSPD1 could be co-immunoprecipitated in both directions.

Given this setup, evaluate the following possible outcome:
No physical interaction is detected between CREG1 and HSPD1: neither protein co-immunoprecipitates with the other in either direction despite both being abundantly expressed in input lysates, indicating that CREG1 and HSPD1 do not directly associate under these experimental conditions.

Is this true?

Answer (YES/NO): NO